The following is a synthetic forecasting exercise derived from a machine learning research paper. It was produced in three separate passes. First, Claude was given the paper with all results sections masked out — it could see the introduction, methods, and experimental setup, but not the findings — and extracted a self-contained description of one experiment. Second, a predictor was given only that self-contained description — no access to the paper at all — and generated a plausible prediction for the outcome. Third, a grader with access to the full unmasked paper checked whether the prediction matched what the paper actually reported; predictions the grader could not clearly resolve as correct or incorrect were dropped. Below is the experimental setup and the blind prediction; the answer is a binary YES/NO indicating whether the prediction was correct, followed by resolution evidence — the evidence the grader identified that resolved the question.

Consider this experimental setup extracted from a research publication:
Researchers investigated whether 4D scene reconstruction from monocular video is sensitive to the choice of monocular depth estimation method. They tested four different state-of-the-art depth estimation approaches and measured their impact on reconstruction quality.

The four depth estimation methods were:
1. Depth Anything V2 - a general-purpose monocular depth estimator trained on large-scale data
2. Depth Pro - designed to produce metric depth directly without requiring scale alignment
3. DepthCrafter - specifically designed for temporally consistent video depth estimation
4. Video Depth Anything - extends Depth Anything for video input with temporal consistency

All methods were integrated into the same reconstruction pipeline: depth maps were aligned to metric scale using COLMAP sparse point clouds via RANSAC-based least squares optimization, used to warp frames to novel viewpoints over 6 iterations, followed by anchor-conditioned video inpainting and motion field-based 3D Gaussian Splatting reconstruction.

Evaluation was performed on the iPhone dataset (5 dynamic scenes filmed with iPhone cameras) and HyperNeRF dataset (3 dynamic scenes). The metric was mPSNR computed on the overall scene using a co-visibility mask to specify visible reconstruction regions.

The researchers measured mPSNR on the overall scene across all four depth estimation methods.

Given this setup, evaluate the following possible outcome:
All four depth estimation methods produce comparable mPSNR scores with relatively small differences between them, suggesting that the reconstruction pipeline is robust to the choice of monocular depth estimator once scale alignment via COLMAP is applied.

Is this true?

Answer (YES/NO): YES